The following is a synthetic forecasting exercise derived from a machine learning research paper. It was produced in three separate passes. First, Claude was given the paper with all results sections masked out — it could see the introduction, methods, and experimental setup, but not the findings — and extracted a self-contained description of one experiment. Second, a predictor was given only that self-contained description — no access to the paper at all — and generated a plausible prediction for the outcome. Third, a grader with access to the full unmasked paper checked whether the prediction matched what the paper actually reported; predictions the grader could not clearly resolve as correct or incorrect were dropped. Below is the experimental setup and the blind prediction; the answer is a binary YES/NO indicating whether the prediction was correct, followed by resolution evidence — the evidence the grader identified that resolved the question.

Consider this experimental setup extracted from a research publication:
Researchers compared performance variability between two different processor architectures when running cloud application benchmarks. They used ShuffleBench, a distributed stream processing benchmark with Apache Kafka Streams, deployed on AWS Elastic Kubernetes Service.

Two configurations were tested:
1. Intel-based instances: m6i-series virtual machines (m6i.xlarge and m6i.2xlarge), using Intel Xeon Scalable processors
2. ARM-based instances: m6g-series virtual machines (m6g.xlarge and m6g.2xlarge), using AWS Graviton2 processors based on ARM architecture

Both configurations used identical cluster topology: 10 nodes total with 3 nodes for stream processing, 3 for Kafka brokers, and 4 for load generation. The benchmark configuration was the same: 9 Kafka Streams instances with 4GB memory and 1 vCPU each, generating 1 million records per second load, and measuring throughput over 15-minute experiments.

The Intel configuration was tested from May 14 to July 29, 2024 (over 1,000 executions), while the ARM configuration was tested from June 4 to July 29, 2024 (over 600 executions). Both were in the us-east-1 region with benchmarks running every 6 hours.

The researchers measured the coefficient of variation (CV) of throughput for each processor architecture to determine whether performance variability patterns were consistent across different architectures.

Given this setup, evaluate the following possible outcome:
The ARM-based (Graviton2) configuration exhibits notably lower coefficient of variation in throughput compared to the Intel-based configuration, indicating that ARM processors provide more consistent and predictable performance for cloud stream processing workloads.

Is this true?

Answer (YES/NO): NO